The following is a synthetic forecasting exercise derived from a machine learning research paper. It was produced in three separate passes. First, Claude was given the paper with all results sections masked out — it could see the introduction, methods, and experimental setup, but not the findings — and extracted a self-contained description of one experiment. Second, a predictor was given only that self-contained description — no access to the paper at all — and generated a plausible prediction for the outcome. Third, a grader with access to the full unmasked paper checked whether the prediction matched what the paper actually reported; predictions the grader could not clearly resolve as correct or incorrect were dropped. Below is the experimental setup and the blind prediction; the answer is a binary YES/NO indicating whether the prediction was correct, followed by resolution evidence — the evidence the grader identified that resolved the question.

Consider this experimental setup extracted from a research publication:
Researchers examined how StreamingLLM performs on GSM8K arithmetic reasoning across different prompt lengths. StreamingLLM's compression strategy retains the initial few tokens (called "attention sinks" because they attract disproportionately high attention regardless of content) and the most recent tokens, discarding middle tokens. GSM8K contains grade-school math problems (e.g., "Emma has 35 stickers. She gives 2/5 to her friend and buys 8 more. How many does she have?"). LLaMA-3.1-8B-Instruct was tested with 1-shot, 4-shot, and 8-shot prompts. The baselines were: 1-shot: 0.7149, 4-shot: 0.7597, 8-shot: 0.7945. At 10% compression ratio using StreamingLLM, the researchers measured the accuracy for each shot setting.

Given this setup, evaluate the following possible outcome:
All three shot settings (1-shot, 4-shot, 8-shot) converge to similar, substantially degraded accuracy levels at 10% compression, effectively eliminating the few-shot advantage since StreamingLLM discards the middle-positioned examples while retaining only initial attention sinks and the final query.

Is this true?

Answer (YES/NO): NO